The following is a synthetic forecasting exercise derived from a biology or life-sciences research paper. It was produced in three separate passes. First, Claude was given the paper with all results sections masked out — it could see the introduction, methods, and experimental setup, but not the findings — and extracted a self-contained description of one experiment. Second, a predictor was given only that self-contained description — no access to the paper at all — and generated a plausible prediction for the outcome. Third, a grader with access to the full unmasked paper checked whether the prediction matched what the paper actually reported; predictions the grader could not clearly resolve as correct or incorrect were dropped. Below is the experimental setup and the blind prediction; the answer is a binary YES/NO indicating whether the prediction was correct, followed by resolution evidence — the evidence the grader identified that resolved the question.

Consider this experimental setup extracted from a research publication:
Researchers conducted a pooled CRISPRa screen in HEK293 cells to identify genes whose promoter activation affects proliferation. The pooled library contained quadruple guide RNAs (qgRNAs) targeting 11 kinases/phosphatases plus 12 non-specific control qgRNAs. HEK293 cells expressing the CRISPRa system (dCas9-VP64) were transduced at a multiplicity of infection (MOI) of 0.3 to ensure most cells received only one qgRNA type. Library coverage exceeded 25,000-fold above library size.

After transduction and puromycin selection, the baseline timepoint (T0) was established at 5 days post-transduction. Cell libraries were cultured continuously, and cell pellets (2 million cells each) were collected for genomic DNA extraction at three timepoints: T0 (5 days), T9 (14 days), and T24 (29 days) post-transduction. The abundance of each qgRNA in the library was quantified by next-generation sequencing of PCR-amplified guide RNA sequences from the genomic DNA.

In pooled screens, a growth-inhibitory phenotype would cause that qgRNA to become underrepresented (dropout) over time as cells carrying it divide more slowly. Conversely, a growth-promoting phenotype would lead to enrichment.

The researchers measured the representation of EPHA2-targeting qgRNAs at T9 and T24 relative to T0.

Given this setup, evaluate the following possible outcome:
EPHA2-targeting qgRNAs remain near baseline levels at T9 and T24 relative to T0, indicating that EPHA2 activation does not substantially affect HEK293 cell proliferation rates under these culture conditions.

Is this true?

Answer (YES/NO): NO